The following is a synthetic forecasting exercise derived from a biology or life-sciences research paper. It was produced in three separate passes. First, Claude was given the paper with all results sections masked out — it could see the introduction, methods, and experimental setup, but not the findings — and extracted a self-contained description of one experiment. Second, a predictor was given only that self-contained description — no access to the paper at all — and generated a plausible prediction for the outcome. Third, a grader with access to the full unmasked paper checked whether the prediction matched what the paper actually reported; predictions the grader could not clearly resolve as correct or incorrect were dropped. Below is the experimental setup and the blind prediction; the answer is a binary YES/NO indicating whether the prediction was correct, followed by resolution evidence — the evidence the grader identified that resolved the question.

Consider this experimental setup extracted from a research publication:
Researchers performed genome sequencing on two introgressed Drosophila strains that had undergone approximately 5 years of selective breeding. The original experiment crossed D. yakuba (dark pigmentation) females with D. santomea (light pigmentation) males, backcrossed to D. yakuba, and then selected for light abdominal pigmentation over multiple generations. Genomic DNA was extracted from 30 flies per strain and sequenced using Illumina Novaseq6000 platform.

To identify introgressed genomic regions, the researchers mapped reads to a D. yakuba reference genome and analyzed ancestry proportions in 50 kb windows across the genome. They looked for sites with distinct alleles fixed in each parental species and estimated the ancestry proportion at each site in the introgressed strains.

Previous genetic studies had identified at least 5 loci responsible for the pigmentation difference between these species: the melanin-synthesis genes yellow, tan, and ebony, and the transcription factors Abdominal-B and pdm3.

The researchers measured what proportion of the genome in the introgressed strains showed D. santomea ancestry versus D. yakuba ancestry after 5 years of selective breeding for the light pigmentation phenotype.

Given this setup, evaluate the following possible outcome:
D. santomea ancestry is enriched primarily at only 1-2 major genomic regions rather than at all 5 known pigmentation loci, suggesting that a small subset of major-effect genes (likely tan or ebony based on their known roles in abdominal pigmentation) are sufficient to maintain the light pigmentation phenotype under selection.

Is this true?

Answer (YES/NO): NO